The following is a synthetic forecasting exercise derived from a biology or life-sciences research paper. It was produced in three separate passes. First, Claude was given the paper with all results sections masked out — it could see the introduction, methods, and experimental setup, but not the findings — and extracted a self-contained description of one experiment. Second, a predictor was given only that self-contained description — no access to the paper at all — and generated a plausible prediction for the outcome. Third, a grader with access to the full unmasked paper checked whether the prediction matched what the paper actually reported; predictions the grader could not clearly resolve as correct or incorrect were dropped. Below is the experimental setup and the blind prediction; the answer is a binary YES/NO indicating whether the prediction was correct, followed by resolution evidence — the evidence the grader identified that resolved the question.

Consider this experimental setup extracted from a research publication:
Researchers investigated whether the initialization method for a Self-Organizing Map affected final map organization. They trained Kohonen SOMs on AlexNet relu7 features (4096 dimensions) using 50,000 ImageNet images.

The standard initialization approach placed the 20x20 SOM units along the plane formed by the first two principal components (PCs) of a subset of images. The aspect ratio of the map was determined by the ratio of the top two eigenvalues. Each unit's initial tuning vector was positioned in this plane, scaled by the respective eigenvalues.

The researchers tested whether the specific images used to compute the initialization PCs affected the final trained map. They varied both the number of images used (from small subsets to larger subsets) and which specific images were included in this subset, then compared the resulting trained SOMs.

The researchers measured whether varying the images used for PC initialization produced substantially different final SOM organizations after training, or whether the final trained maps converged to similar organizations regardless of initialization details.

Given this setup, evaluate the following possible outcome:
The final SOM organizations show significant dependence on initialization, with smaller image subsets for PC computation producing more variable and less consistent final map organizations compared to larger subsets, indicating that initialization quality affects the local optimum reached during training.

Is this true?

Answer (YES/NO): NO